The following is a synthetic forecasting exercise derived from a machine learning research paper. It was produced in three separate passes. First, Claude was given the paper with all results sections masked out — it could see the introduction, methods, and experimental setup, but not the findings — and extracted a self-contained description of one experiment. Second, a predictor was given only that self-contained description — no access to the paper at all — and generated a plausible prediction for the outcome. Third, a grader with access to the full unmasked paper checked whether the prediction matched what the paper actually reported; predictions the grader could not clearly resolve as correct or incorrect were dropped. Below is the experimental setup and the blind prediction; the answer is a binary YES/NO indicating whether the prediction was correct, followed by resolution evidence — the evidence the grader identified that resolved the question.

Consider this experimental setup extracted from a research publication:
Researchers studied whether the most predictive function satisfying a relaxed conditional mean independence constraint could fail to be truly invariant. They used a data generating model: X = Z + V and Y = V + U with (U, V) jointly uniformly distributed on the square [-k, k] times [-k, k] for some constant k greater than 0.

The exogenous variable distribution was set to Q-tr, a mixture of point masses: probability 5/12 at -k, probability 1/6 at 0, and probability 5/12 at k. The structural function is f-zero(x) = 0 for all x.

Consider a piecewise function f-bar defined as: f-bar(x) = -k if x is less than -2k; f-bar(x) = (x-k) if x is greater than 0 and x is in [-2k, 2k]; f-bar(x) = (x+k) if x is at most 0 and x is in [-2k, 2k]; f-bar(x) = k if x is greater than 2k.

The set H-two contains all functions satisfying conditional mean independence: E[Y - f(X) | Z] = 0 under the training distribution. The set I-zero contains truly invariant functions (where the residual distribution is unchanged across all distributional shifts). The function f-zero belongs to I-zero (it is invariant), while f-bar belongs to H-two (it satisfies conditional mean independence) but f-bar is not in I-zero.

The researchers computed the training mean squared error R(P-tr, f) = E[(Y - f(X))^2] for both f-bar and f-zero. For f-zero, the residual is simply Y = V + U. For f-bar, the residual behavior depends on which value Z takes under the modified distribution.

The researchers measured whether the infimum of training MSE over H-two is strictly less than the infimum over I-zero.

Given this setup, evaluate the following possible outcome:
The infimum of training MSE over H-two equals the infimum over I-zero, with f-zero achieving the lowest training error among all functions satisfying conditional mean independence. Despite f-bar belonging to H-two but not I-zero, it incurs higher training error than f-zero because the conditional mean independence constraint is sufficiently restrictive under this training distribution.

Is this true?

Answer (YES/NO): NO